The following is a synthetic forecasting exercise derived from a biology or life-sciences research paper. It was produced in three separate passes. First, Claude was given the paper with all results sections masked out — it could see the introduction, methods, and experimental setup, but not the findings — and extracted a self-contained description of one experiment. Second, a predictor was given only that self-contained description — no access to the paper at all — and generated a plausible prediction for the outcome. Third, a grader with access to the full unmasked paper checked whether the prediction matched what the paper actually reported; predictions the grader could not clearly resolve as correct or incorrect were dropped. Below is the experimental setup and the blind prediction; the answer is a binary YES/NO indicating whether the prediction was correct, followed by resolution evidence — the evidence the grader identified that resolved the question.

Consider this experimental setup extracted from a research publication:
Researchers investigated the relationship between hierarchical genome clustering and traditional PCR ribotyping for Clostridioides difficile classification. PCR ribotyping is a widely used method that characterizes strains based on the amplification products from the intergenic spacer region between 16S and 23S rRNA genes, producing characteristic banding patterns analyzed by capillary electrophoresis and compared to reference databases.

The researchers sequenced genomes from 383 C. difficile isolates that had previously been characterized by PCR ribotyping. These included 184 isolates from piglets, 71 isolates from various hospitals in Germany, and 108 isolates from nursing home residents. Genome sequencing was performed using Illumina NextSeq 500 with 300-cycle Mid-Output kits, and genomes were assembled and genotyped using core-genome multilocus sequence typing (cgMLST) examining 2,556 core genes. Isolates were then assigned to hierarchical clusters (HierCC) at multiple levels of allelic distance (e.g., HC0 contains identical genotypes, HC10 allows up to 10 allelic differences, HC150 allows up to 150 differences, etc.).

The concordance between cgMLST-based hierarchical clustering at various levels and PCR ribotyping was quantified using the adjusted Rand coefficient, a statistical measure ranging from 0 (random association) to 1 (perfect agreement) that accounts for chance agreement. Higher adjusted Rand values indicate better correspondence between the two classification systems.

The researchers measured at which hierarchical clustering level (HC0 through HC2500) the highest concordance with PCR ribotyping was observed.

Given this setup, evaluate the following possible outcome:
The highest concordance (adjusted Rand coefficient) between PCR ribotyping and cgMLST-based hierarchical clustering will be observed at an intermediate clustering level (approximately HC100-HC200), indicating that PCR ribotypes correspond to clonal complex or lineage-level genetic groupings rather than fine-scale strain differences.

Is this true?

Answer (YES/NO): YES